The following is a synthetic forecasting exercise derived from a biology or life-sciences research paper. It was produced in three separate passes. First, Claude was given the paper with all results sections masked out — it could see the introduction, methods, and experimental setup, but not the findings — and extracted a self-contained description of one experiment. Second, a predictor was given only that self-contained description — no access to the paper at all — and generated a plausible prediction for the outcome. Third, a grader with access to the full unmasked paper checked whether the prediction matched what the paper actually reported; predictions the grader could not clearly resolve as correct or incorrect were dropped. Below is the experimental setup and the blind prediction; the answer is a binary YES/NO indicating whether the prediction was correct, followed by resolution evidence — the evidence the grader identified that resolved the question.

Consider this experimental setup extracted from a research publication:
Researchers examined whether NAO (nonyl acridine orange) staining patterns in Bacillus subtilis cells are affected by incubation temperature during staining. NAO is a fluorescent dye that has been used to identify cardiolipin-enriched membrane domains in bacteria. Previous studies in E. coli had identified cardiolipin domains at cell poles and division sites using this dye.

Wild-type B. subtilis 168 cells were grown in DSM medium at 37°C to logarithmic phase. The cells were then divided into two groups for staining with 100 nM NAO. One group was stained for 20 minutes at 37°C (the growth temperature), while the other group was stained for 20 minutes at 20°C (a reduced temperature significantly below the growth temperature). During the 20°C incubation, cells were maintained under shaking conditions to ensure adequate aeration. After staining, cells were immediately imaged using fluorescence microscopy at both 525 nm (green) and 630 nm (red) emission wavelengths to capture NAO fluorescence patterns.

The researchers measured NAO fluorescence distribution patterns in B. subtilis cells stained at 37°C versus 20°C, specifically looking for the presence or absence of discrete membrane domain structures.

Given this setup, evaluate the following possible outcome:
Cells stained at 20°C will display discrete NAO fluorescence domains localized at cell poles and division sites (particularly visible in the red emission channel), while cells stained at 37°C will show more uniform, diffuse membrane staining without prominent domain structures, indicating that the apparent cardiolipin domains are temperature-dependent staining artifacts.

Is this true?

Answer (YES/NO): YES